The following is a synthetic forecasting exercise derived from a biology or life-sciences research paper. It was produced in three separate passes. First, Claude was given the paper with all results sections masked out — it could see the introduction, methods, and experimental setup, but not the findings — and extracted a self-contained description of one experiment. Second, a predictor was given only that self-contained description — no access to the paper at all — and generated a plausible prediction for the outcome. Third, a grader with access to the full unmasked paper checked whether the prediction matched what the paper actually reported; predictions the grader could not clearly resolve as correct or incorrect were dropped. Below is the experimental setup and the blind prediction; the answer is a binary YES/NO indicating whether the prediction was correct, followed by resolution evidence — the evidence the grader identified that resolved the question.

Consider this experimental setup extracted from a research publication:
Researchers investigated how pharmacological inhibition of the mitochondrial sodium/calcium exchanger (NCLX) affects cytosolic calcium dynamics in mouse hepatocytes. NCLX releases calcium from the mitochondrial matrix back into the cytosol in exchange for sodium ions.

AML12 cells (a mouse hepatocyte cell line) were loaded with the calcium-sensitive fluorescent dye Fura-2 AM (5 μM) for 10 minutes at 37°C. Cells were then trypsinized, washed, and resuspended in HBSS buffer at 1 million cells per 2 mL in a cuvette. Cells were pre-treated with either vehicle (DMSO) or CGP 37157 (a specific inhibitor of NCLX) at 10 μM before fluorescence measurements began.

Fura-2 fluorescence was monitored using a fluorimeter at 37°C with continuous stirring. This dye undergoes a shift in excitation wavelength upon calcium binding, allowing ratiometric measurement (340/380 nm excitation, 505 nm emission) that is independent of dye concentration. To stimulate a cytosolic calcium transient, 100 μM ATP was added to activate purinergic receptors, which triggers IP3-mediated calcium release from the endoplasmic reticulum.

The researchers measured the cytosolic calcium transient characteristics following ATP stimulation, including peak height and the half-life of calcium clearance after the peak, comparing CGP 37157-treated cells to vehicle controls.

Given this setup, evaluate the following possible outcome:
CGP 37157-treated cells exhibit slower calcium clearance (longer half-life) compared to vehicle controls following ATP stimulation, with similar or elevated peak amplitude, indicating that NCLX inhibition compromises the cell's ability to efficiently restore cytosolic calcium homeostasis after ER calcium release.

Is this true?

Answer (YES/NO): NO